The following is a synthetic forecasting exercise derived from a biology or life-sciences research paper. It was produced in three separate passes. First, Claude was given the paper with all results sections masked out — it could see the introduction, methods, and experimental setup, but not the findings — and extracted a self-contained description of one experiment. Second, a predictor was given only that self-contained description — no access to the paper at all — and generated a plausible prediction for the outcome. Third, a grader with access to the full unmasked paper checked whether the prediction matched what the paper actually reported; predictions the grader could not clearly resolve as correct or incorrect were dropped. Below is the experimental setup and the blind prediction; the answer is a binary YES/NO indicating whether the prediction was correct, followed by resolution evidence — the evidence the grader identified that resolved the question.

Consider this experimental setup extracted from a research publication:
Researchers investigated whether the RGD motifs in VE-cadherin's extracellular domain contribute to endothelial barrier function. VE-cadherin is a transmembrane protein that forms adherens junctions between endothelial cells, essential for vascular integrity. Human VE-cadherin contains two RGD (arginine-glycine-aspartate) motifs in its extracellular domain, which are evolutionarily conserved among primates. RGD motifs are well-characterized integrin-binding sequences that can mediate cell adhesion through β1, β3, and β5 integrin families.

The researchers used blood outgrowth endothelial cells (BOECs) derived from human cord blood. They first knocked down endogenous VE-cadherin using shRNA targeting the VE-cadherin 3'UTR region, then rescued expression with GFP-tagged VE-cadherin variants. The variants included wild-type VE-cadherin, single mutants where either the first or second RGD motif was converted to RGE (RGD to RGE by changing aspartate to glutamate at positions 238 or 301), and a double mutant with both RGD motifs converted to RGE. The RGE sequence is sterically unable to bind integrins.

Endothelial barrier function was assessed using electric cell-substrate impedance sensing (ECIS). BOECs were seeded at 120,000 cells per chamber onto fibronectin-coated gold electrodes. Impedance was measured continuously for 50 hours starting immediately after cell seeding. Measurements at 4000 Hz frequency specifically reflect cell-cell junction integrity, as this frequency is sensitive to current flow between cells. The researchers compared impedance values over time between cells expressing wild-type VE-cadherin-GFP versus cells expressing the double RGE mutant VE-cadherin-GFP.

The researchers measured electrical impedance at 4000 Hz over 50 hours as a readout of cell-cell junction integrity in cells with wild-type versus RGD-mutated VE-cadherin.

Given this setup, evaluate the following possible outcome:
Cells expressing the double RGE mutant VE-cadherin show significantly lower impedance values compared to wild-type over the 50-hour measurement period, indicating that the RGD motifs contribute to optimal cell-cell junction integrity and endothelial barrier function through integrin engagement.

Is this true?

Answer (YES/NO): NO